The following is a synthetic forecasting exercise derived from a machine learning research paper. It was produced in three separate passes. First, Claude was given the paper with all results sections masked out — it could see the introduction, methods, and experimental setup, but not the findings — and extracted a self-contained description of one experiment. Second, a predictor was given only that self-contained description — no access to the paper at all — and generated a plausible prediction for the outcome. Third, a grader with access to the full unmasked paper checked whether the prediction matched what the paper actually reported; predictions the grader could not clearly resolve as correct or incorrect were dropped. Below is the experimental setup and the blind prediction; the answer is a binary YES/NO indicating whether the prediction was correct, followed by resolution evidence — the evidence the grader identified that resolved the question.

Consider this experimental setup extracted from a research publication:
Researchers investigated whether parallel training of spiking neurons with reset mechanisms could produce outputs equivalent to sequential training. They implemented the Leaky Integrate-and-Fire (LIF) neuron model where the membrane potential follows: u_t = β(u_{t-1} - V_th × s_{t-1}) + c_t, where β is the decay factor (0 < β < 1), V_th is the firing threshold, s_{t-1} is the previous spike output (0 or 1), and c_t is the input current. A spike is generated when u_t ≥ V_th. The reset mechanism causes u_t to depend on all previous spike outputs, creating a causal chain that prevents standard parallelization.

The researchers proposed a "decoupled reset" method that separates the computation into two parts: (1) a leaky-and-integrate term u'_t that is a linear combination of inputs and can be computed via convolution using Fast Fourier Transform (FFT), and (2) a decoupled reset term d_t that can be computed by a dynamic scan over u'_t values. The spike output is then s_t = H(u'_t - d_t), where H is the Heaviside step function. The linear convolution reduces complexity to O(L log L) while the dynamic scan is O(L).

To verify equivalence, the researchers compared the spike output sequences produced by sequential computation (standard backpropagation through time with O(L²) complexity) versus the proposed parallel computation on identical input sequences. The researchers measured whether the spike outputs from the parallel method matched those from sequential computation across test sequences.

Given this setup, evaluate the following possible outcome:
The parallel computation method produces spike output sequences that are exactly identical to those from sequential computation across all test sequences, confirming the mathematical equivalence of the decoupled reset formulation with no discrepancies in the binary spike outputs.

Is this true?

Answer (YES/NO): NO